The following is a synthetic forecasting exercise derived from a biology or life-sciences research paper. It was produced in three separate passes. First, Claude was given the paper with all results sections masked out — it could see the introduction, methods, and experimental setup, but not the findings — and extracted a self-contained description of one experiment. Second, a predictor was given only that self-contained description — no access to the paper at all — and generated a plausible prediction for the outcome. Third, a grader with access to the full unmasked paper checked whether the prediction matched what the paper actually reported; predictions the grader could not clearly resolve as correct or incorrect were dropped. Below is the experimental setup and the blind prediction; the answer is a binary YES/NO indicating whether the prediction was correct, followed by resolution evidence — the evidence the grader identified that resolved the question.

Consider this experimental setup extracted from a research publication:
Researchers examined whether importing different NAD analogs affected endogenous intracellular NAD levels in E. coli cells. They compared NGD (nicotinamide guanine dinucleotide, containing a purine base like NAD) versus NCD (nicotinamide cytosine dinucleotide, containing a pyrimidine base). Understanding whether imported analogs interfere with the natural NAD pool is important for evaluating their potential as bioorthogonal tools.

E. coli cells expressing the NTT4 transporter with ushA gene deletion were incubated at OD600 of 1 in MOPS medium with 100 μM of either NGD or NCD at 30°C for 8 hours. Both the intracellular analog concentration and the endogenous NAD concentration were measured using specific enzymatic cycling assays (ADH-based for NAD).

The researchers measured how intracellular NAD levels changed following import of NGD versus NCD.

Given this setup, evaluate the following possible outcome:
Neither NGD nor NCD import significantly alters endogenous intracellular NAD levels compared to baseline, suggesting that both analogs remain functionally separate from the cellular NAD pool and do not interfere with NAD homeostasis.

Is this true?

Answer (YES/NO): NO